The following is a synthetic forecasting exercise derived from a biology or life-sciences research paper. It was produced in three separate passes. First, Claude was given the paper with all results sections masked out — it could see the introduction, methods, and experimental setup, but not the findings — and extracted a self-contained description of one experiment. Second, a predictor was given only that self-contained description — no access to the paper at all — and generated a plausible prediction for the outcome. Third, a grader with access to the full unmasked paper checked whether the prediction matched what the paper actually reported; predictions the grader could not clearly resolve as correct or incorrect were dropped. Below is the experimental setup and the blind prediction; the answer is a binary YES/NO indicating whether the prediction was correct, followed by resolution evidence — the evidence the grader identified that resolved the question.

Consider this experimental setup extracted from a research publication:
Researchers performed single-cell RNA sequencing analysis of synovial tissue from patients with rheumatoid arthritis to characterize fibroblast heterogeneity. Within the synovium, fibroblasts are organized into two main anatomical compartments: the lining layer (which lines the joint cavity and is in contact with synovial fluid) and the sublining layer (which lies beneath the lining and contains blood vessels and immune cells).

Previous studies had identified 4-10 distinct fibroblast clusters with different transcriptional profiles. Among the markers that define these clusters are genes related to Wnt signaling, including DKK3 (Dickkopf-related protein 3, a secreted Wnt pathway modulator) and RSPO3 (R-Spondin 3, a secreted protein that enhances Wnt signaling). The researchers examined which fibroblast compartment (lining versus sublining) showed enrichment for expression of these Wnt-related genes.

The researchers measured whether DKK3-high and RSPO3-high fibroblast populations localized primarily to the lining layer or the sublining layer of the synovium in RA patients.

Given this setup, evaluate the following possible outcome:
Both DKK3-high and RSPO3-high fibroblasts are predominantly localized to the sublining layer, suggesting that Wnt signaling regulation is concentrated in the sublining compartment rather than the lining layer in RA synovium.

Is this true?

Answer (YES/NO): NO